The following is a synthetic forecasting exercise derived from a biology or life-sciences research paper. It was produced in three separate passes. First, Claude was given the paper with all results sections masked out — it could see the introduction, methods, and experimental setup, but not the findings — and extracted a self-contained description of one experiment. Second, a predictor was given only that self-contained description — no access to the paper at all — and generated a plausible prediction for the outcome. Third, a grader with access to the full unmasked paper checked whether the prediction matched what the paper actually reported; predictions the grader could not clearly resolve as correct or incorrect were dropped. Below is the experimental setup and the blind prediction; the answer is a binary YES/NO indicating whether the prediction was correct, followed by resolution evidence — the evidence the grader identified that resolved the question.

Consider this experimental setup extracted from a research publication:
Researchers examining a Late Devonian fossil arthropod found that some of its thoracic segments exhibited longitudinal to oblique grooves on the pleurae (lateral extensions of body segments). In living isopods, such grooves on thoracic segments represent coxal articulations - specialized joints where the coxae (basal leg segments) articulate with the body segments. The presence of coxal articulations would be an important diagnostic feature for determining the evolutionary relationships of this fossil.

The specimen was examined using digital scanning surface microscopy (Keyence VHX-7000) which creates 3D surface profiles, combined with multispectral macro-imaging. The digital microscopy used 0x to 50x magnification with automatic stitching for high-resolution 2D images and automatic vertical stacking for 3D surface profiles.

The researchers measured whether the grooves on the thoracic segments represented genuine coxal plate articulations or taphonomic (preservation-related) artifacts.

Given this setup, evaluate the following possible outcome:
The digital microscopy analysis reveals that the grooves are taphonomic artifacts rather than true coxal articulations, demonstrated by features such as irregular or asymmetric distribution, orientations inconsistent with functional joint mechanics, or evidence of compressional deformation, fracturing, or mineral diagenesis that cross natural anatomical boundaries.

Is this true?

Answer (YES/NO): YES